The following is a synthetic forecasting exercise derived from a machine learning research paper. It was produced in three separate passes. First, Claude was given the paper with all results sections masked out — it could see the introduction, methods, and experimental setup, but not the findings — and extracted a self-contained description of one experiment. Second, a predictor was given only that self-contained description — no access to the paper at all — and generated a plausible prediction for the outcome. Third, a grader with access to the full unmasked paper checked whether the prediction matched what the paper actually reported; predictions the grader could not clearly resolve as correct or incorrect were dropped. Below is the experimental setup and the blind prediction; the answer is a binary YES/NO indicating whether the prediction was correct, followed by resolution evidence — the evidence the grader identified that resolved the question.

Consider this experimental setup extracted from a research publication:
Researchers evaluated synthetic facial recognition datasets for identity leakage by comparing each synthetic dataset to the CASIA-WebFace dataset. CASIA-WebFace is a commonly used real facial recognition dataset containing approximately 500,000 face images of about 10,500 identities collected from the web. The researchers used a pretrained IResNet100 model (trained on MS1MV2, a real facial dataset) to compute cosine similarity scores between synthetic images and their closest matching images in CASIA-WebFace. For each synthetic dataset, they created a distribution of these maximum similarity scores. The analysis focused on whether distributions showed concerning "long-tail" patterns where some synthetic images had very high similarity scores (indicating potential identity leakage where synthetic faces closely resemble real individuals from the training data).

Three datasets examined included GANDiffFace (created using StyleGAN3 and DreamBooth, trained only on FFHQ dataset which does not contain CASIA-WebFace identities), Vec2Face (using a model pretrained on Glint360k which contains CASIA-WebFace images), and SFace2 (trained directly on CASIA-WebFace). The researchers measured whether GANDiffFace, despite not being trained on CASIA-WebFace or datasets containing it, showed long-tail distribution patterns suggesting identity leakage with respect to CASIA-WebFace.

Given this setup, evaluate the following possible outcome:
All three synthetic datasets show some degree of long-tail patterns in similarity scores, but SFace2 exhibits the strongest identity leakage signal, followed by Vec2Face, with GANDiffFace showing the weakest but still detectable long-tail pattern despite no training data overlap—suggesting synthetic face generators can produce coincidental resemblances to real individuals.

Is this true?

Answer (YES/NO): NO